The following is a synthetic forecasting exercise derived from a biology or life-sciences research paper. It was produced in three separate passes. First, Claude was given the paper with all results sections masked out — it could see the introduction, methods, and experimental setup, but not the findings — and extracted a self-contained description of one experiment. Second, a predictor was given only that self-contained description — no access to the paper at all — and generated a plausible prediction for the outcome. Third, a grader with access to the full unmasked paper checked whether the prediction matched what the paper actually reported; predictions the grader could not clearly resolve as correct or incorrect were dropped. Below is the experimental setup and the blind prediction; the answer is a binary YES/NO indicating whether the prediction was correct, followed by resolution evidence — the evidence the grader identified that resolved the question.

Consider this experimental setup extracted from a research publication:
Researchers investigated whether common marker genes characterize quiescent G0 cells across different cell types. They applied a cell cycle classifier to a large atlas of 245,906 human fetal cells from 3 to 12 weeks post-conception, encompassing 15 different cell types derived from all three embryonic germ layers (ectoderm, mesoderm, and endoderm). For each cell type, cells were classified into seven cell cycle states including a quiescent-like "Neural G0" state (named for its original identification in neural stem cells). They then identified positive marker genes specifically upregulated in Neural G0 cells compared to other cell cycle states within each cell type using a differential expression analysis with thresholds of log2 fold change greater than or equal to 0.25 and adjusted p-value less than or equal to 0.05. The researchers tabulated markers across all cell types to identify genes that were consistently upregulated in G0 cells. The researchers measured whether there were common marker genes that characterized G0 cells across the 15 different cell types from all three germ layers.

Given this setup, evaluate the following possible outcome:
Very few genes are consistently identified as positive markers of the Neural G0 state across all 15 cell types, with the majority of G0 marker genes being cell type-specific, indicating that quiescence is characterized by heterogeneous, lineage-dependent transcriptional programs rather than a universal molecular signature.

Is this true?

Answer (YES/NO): NO